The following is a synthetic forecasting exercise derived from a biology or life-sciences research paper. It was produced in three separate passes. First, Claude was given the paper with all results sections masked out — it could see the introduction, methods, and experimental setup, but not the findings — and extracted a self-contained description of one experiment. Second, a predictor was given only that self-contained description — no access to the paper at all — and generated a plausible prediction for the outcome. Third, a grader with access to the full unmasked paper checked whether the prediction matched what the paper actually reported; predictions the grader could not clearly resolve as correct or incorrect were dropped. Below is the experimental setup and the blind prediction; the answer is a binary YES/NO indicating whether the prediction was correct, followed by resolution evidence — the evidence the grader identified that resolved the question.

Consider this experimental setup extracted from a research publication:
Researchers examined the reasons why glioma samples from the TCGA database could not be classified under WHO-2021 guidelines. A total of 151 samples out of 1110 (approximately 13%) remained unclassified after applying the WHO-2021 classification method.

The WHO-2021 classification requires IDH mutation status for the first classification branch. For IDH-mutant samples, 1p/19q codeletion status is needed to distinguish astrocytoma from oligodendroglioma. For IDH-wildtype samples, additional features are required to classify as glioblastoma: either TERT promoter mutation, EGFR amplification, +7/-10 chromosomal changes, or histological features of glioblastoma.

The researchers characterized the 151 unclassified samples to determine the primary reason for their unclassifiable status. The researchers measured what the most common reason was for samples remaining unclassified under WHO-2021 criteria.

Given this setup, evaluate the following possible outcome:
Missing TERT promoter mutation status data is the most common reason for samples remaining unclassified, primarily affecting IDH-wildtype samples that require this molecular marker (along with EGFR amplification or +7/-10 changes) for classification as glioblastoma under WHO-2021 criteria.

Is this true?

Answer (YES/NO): NO